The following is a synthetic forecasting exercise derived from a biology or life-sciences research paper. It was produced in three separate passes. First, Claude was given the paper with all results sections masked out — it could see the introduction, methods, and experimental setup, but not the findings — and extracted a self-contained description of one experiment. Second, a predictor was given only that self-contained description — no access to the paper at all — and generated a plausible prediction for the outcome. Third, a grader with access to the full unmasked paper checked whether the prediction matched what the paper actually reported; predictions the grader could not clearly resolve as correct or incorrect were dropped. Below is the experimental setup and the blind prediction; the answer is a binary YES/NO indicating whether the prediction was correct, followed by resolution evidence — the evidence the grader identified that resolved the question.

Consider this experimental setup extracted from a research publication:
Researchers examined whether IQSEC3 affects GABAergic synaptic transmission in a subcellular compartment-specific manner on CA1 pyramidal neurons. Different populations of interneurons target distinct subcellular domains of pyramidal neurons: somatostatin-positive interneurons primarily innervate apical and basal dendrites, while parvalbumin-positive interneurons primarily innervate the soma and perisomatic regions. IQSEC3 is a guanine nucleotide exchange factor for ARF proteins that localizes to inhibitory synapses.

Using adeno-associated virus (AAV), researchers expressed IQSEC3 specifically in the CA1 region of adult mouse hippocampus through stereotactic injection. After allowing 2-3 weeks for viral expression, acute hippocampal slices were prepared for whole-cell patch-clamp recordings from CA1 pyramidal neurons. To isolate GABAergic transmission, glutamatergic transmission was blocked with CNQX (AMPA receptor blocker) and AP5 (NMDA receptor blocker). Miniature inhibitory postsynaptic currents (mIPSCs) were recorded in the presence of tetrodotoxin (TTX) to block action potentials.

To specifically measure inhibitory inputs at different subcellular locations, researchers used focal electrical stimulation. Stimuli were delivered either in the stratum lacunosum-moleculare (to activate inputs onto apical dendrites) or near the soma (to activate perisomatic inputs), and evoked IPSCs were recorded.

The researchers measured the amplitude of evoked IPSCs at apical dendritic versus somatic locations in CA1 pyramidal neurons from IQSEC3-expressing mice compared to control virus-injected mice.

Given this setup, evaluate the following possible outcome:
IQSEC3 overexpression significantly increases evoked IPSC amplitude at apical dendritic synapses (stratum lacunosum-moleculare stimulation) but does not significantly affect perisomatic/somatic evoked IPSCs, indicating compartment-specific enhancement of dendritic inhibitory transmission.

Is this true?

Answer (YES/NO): NO